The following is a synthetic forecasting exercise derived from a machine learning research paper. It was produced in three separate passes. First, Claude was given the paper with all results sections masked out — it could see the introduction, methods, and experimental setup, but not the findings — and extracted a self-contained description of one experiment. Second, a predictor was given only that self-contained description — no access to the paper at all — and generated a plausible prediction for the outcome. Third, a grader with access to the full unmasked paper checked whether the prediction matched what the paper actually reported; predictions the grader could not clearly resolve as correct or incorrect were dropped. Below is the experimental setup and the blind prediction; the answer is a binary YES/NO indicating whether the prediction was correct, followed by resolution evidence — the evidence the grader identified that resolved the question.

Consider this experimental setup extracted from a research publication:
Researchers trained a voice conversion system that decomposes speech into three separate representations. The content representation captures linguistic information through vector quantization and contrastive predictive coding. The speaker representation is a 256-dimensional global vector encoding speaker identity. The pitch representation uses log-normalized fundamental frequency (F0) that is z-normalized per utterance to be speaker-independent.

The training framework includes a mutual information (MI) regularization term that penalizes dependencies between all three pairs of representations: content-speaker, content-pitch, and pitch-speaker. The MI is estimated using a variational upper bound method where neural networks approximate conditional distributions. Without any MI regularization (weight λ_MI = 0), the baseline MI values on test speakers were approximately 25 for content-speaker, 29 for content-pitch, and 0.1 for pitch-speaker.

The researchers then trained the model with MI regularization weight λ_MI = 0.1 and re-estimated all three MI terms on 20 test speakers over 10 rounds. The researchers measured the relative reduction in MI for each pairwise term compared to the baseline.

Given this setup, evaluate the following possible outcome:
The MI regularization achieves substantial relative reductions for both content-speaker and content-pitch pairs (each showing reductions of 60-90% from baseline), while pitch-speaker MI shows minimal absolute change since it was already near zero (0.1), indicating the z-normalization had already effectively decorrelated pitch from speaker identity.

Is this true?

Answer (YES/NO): NO